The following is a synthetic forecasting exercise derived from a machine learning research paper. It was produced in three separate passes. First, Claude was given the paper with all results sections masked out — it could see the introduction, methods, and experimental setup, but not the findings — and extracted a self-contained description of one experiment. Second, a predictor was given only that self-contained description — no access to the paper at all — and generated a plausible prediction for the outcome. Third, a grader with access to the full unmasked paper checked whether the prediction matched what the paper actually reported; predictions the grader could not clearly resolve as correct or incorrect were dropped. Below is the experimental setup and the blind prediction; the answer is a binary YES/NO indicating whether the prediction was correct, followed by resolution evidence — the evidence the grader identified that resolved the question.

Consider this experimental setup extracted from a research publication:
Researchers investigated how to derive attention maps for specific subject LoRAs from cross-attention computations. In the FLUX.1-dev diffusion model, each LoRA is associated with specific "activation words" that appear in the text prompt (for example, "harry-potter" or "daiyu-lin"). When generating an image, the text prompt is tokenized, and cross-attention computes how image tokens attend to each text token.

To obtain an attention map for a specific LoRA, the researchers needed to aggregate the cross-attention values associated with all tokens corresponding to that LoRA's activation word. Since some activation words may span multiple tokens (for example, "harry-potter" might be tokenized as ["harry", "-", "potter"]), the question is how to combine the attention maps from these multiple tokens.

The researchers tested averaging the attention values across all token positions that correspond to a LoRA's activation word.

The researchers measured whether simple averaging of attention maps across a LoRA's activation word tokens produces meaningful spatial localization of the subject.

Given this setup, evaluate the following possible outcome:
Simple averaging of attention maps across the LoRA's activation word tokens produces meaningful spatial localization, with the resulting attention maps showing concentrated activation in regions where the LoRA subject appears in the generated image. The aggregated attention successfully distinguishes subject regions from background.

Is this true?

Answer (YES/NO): NO